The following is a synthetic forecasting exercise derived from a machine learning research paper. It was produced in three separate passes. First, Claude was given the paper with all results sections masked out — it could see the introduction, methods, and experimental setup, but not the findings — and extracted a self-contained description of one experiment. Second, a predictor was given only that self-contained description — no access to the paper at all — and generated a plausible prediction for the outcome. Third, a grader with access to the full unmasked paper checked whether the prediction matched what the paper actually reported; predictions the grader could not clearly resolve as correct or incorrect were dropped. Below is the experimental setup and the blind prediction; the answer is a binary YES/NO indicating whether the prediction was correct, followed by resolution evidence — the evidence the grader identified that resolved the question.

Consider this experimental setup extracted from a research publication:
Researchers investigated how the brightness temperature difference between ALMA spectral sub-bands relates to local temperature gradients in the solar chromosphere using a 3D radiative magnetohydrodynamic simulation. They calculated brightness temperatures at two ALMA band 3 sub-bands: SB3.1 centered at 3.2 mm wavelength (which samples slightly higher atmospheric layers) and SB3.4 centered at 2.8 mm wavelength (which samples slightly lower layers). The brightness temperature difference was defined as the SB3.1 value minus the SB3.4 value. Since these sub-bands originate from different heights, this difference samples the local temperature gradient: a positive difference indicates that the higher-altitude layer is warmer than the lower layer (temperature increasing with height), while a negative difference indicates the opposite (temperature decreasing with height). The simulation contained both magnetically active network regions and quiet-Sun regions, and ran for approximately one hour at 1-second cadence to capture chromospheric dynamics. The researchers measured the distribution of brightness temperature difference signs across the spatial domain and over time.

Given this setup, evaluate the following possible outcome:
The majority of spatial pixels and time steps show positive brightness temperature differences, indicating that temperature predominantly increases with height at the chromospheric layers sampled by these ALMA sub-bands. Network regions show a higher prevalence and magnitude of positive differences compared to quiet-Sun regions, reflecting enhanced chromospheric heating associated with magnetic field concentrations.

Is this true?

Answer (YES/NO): YES